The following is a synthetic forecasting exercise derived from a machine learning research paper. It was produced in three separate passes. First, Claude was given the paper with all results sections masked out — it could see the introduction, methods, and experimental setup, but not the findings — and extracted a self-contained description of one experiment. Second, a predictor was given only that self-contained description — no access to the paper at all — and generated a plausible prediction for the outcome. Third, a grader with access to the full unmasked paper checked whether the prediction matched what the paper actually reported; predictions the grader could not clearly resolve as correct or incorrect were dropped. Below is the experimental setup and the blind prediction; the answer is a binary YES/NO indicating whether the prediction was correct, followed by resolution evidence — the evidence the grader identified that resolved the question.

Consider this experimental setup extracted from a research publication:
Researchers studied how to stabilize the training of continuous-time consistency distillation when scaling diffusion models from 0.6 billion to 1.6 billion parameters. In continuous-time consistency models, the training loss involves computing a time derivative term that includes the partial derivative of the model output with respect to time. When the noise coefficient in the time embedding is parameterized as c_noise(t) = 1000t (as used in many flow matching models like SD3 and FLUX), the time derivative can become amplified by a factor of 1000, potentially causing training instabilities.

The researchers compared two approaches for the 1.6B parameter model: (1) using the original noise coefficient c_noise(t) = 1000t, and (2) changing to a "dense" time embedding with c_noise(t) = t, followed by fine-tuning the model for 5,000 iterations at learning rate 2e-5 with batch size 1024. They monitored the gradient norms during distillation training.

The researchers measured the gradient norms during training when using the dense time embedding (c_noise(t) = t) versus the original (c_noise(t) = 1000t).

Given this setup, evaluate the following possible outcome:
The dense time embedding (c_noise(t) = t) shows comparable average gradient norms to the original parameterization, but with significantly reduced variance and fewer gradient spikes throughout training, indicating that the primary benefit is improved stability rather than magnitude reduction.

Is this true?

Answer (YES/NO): NO